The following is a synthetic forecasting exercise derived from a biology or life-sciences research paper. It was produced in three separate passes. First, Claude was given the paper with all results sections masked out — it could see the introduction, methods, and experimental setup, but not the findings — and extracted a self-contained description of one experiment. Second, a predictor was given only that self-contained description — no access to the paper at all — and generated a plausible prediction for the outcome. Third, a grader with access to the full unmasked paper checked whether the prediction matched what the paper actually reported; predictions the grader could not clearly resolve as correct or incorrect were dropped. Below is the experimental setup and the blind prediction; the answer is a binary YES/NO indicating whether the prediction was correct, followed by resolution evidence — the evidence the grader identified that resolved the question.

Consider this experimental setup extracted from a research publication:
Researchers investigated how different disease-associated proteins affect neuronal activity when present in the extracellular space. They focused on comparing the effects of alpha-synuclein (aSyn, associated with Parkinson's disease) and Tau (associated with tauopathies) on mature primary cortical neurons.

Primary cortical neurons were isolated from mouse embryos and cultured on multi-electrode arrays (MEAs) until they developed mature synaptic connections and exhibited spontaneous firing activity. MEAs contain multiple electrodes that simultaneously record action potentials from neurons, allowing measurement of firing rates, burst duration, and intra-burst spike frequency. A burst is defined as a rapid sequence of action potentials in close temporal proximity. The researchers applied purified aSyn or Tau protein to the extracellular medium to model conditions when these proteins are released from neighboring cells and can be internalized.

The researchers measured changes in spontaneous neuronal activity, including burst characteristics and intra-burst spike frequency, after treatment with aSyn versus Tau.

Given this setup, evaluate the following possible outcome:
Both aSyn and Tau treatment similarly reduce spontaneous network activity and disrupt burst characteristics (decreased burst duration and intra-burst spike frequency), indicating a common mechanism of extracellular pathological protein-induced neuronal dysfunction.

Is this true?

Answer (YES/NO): NO